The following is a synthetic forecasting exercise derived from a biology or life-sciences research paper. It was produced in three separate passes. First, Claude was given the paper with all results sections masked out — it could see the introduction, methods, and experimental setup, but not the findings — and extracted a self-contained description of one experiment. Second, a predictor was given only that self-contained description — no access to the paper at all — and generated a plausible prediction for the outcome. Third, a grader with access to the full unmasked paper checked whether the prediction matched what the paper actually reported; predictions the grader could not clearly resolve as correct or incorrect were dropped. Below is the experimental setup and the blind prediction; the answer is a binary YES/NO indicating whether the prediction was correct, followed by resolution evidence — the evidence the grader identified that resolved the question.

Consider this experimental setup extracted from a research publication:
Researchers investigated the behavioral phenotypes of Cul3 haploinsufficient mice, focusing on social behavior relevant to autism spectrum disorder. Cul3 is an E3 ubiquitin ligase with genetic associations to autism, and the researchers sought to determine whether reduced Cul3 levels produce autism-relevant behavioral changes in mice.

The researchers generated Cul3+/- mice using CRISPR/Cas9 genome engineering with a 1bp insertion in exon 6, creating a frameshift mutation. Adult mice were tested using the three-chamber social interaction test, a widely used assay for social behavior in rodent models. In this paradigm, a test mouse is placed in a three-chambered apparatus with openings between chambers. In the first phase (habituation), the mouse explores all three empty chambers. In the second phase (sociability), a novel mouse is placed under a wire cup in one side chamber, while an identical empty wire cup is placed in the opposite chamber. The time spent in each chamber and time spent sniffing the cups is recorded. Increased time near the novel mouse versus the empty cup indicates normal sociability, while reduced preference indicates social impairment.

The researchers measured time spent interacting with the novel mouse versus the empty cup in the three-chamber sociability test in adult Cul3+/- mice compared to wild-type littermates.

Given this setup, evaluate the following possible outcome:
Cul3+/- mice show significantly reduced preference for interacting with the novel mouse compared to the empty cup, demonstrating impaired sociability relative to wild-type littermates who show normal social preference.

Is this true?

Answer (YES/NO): NO